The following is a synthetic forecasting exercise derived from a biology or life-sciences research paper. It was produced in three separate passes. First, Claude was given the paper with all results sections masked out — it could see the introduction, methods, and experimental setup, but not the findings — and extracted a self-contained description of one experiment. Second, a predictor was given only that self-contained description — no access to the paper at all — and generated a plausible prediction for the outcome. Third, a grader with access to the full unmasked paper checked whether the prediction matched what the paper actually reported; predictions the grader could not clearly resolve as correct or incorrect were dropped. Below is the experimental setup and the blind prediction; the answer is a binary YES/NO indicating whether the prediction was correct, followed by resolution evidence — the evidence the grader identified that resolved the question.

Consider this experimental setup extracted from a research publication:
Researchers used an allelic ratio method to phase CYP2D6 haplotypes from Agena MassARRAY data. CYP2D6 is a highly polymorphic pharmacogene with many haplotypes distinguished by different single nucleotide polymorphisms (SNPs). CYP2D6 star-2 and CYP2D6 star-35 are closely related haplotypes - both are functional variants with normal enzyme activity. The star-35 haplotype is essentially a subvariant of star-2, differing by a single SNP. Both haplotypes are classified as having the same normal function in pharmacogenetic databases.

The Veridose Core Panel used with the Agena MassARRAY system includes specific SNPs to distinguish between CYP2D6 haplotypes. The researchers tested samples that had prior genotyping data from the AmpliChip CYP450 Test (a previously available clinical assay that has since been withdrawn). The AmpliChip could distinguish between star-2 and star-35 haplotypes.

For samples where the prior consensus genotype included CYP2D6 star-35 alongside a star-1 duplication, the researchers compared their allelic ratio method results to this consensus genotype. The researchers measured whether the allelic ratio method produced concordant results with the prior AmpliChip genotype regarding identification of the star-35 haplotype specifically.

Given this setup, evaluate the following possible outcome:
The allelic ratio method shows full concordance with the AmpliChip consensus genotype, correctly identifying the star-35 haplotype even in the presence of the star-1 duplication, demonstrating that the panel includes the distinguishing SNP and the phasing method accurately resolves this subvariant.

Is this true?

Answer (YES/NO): NO